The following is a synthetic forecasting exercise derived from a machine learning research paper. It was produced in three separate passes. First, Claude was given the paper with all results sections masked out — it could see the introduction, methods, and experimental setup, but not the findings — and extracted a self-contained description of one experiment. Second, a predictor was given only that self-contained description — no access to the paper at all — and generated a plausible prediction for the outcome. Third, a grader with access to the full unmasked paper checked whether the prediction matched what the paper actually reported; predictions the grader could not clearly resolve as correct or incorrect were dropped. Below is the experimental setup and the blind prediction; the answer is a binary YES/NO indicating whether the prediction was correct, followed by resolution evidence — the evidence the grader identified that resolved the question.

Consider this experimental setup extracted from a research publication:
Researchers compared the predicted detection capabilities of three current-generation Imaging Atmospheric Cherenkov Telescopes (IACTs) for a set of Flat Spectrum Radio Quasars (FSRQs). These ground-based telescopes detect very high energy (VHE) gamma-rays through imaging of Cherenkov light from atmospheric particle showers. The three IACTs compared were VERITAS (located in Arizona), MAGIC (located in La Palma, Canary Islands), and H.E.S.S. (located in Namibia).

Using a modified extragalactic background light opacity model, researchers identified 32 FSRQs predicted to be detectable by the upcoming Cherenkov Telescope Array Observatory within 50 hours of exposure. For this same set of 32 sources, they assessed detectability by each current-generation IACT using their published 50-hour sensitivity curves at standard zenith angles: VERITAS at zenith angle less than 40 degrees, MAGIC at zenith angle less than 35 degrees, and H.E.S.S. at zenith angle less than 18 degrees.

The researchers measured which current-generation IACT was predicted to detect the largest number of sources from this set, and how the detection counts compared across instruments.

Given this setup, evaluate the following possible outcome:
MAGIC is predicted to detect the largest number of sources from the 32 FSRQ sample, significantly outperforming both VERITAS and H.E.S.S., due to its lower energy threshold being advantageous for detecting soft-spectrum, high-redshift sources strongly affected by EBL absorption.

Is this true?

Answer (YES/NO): NO